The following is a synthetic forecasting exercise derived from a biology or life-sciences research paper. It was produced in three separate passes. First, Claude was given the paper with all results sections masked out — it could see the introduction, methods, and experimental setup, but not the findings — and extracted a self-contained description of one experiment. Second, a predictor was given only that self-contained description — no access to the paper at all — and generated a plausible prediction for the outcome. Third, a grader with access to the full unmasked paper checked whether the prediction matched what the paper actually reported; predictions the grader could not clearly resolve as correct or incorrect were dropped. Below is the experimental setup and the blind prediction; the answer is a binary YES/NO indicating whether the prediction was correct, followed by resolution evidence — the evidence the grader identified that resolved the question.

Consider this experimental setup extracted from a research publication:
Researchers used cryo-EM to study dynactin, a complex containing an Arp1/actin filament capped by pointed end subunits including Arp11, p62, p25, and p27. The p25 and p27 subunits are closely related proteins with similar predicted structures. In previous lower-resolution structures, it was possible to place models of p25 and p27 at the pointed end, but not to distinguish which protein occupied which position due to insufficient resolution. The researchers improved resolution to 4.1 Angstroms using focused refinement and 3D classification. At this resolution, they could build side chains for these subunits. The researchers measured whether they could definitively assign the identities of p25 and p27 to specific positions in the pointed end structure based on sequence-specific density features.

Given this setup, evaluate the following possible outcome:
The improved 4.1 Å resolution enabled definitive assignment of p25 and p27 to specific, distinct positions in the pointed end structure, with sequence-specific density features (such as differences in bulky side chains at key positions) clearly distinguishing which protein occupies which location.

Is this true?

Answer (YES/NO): YES